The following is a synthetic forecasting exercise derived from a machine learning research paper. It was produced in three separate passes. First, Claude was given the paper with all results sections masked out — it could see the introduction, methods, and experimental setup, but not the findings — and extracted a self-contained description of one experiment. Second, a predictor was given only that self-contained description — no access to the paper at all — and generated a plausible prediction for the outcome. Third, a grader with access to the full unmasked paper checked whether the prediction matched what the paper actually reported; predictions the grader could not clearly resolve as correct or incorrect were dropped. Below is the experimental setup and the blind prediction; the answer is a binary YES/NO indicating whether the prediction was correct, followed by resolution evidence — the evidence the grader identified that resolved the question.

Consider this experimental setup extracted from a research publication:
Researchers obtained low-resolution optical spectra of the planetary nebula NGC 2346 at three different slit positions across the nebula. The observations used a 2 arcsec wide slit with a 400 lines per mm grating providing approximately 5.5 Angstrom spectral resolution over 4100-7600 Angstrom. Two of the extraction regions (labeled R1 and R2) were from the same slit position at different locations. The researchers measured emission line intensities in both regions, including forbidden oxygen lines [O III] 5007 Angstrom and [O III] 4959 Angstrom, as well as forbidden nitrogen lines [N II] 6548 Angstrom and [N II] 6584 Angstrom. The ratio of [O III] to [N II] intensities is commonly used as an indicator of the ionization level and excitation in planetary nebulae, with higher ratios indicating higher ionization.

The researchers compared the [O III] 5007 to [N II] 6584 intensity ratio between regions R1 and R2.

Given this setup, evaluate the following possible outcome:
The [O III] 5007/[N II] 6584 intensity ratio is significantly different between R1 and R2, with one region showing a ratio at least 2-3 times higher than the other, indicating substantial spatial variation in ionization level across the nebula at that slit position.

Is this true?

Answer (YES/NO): NO